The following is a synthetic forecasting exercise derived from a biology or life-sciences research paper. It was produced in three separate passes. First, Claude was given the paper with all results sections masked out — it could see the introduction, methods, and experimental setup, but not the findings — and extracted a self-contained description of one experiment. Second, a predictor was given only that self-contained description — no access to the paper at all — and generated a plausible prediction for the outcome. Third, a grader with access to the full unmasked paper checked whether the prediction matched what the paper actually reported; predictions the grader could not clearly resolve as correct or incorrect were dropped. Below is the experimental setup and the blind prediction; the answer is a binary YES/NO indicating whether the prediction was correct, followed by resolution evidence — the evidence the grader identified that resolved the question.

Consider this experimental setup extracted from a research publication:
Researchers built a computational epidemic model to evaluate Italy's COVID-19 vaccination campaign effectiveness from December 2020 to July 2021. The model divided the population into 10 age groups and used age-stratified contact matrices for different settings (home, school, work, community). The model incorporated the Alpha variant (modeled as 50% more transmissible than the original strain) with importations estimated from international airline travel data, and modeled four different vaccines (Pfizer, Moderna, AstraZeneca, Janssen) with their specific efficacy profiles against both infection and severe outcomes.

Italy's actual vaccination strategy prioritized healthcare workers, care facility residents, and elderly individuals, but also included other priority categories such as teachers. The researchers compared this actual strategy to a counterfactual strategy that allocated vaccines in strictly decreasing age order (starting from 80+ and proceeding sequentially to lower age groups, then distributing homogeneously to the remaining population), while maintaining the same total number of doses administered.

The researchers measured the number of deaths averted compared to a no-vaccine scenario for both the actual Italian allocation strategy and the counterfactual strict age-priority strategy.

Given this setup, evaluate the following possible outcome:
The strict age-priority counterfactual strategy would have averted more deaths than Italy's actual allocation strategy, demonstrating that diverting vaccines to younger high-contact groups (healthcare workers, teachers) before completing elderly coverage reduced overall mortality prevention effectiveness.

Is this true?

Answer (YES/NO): YES